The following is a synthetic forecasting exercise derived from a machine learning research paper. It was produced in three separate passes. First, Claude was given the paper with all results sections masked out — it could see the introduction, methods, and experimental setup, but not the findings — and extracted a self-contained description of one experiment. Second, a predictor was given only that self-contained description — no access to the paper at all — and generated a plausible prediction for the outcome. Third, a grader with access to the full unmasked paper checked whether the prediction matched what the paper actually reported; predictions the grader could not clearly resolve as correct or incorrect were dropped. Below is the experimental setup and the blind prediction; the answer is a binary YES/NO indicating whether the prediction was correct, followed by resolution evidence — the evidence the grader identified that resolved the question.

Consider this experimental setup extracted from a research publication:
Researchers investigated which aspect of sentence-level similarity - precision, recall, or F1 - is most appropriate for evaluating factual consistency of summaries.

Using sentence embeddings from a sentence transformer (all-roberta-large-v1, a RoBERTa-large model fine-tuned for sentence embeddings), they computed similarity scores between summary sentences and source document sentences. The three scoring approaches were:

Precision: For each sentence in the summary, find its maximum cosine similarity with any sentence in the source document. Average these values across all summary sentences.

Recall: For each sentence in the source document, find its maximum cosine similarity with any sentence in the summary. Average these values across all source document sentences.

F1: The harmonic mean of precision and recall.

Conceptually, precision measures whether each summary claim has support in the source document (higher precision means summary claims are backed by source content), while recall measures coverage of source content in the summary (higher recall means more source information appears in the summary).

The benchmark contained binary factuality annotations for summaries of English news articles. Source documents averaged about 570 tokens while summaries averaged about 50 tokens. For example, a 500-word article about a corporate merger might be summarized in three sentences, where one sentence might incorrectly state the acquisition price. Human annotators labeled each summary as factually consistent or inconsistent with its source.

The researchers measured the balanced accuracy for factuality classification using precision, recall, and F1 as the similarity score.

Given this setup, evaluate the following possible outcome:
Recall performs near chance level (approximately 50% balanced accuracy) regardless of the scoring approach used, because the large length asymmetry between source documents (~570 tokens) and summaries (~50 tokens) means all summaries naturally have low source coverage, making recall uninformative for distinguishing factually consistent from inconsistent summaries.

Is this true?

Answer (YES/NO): NO